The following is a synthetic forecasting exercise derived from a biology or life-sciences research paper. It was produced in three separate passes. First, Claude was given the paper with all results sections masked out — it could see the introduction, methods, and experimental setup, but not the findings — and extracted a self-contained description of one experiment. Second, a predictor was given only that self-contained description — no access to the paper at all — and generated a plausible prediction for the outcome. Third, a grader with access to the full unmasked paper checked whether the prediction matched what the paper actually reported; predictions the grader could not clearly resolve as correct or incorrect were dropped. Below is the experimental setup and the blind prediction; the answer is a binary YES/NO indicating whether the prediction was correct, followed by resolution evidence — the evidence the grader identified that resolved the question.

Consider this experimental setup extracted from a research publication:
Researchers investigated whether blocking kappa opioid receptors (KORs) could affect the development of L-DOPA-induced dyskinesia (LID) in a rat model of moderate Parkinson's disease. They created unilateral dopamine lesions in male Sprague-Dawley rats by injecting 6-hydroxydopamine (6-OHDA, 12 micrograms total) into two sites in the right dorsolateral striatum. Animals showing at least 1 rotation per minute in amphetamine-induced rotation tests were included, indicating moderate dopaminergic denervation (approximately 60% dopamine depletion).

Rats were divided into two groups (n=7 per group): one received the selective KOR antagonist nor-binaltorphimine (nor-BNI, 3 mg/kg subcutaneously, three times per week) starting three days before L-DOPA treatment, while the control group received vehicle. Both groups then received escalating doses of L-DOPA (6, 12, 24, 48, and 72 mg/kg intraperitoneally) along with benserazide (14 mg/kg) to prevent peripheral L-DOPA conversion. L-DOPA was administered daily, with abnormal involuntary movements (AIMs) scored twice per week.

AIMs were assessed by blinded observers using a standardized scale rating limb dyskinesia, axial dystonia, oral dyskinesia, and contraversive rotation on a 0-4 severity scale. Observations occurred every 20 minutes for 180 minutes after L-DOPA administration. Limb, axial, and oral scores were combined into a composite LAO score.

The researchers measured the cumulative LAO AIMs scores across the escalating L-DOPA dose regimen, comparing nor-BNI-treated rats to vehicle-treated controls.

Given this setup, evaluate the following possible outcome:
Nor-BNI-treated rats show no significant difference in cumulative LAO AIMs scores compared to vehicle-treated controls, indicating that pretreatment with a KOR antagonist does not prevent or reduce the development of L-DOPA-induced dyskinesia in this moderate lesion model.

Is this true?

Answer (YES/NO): NO